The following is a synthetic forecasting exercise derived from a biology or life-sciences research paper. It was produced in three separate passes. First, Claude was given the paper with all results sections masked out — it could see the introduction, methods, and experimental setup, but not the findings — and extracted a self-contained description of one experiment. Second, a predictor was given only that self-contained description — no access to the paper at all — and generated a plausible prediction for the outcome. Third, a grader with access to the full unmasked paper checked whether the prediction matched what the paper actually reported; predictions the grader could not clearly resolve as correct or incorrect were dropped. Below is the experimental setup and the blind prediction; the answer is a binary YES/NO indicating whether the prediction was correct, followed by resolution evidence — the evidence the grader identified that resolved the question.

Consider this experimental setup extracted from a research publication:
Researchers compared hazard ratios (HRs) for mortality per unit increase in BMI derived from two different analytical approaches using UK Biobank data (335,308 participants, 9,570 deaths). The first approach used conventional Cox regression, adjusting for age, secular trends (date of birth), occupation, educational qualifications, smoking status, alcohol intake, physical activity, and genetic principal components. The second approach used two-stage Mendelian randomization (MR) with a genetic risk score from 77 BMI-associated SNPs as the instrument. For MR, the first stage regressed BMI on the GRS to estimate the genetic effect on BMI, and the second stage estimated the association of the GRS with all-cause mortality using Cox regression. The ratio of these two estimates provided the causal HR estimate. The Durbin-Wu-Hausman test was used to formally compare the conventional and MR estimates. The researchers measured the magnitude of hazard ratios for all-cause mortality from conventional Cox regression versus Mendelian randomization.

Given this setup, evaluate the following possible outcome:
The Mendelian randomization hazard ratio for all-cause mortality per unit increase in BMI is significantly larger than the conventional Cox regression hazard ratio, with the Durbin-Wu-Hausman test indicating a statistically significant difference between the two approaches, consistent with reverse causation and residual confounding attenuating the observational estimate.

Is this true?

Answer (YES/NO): NO